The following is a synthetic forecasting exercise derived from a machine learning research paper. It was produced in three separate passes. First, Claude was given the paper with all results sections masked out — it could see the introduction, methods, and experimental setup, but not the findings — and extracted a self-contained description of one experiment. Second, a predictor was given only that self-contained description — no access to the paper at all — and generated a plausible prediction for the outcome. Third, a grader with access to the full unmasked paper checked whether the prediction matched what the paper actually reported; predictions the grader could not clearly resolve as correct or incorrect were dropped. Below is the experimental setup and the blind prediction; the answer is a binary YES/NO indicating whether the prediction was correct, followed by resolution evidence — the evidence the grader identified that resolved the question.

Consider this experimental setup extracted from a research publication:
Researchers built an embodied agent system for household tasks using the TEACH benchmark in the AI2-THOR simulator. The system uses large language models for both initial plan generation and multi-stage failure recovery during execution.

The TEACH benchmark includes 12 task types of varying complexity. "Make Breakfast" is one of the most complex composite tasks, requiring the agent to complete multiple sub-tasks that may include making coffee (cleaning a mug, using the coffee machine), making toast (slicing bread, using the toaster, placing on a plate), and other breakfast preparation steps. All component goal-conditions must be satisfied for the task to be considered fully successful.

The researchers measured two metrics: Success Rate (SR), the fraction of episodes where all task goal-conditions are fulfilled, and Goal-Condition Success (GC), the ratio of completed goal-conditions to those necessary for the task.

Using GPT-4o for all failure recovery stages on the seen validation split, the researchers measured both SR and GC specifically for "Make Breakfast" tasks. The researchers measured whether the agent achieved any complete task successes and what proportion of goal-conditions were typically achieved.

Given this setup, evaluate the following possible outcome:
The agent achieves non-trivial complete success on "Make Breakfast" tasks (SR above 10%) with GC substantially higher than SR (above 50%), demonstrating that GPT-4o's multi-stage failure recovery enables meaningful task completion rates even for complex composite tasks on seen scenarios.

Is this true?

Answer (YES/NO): NO